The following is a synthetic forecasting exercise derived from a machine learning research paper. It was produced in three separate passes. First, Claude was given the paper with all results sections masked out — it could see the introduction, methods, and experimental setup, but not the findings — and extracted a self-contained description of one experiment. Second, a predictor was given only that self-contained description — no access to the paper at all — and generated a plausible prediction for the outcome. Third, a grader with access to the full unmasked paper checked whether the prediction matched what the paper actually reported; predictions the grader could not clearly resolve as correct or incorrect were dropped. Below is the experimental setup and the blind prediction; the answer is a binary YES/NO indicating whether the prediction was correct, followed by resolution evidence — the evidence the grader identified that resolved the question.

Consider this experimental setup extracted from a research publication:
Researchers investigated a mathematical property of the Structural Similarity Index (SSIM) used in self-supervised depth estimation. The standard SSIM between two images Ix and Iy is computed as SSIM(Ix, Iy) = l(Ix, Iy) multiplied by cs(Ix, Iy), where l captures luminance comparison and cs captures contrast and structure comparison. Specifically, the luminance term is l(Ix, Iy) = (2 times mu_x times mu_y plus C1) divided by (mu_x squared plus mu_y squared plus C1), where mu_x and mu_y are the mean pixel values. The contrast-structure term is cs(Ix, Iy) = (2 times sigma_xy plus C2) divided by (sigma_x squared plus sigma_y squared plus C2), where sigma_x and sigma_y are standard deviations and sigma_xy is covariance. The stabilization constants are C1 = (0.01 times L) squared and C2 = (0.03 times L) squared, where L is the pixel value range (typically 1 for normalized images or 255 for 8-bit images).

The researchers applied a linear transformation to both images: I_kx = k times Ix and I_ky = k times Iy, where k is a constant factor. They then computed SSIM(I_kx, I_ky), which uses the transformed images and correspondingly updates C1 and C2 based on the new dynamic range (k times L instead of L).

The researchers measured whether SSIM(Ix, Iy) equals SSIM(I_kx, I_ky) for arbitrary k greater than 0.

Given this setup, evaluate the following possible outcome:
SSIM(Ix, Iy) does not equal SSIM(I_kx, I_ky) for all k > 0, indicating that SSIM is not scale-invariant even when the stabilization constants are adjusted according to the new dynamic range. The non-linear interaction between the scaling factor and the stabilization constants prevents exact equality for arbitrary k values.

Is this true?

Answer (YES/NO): NO